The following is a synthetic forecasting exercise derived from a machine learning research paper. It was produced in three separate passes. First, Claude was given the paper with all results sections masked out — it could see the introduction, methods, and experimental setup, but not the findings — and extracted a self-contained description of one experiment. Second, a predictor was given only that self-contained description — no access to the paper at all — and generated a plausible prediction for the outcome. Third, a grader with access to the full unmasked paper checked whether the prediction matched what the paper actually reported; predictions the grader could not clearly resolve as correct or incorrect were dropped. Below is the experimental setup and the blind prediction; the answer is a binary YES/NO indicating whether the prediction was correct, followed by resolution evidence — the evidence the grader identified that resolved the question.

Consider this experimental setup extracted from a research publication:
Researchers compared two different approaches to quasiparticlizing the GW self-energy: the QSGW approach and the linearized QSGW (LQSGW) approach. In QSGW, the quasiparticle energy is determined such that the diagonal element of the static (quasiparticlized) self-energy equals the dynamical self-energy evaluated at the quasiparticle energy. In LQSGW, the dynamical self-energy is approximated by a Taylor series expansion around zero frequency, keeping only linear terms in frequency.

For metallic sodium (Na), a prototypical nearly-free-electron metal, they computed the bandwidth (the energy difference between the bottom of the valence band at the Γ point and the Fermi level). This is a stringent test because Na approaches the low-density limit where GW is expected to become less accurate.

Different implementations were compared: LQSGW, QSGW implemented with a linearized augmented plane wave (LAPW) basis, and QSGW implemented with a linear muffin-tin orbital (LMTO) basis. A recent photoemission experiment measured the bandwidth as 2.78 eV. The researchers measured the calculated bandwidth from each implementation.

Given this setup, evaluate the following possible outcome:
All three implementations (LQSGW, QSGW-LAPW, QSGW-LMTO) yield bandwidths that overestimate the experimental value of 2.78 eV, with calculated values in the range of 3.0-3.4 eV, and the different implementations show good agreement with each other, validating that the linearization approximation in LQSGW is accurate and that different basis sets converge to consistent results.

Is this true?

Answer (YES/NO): NO